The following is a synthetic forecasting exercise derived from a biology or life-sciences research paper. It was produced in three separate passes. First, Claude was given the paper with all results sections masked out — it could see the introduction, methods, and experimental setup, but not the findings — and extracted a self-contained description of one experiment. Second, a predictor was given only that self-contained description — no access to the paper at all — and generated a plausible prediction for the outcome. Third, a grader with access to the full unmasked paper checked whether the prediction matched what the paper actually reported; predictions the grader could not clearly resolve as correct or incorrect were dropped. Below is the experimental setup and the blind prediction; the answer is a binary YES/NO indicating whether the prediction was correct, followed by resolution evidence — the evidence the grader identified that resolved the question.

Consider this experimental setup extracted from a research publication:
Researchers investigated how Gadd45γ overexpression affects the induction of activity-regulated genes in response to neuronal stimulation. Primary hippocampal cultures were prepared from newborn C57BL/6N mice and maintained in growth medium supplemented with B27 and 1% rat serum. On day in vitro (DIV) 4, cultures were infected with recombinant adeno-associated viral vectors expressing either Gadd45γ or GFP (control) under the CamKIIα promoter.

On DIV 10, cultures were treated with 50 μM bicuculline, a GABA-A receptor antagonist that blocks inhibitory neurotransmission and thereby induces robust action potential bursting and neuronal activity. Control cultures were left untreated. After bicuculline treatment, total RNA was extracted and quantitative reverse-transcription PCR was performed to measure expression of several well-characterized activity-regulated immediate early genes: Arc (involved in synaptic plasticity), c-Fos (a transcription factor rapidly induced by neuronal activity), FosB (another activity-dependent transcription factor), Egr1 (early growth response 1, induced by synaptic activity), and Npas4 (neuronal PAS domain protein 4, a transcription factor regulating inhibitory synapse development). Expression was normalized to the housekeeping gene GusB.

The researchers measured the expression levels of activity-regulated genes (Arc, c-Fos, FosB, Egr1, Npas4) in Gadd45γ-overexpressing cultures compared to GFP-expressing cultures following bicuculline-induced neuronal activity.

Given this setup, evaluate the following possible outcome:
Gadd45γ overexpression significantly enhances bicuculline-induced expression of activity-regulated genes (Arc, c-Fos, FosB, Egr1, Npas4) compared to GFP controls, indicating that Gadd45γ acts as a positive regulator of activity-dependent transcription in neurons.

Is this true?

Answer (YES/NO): NO